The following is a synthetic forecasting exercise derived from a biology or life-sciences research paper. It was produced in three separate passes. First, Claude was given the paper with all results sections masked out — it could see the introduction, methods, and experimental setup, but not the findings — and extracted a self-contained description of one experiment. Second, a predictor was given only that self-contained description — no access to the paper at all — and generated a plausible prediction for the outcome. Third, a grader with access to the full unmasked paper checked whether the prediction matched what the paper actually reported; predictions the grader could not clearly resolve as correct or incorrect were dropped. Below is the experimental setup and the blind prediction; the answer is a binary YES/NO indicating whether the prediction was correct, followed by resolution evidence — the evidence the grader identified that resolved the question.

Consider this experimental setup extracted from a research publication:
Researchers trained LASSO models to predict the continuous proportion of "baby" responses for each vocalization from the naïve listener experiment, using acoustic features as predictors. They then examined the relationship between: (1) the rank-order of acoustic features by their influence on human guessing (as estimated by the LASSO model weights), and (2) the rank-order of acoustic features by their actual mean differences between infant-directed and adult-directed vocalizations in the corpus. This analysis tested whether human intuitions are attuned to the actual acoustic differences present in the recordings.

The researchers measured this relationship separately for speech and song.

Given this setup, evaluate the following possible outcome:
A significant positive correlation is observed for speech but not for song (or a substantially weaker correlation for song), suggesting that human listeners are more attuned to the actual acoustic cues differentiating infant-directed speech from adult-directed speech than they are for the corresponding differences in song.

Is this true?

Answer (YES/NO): YES